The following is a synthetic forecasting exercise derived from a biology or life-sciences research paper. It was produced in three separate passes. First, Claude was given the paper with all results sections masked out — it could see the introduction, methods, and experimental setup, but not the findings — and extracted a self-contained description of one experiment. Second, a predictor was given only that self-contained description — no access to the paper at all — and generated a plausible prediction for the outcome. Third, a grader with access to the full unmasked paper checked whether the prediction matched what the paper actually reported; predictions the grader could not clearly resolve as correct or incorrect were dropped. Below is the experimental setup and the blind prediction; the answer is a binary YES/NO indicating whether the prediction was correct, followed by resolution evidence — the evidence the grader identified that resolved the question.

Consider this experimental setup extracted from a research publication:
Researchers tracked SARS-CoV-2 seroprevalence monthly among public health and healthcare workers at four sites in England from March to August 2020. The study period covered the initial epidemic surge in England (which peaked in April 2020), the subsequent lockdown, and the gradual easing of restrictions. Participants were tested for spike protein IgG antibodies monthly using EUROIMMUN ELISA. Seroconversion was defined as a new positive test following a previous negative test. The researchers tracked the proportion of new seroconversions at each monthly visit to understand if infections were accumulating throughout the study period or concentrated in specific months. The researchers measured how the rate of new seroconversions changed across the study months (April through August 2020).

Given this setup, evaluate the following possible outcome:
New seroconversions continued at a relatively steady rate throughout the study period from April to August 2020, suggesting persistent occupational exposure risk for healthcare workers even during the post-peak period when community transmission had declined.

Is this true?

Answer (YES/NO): NO